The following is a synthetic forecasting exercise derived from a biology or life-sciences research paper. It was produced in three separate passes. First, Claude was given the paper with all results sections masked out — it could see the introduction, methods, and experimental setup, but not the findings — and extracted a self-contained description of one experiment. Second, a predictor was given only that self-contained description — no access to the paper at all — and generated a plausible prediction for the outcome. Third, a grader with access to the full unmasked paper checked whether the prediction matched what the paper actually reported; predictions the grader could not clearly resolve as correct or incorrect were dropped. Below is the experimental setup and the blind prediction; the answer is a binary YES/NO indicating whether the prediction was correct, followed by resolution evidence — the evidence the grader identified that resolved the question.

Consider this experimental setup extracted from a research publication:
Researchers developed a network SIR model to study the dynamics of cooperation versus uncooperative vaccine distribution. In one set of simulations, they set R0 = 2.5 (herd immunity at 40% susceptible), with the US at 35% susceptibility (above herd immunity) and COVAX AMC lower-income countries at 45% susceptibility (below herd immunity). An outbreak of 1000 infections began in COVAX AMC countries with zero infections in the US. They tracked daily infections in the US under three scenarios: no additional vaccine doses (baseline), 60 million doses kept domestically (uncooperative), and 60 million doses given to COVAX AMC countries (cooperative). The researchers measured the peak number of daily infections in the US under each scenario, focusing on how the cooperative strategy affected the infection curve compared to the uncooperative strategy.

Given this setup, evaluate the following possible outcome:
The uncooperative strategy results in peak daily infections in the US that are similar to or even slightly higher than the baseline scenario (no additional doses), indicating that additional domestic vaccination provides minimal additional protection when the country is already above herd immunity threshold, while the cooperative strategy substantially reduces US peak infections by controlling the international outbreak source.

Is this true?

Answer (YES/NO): NO